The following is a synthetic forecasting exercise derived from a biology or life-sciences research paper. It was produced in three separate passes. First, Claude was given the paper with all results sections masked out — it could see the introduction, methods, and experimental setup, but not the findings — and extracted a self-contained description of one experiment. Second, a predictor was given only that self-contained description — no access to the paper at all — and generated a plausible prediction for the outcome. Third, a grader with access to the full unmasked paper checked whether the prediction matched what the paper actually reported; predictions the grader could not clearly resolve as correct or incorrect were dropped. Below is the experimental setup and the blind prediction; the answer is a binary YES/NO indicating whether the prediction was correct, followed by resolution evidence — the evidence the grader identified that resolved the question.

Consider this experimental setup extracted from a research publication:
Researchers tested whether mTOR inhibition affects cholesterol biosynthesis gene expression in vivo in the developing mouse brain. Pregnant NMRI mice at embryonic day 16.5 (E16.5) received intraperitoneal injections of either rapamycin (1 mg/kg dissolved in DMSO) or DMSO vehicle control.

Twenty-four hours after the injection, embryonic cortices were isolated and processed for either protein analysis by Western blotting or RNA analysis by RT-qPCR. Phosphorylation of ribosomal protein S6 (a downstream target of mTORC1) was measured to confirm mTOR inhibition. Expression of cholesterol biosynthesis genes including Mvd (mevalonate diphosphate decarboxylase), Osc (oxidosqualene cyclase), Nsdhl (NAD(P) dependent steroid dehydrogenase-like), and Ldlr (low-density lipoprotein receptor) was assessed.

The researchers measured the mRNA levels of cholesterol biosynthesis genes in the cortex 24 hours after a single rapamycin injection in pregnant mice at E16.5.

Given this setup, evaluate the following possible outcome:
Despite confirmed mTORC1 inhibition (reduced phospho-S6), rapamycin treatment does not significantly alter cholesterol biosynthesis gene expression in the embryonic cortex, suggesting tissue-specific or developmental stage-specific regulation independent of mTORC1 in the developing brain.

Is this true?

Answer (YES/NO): NO